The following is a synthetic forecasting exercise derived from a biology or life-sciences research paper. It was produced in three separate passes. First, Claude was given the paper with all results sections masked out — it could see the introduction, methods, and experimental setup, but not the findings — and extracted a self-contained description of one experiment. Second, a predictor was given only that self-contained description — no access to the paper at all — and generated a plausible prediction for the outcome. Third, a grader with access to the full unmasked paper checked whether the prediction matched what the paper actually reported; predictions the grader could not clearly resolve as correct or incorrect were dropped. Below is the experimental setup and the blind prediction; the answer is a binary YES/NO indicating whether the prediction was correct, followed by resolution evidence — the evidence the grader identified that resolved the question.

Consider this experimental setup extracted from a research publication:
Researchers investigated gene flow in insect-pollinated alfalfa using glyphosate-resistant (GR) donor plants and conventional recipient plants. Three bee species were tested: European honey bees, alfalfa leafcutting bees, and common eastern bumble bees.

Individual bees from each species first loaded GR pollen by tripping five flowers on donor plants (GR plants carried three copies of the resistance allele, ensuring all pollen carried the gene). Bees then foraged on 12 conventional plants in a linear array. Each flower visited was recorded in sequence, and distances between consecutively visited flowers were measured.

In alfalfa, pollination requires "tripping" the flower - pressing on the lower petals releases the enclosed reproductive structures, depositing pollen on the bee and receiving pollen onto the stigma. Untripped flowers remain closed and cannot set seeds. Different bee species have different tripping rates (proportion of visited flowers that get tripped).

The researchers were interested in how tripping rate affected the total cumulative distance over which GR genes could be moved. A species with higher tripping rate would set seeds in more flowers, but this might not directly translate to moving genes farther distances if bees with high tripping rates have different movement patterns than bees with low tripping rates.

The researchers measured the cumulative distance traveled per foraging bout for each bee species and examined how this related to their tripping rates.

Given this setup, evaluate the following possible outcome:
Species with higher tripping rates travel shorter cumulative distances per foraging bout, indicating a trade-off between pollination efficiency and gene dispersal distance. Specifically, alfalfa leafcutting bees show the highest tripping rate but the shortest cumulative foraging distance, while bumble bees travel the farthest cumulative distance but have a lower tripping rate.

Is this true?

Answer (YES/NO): YES